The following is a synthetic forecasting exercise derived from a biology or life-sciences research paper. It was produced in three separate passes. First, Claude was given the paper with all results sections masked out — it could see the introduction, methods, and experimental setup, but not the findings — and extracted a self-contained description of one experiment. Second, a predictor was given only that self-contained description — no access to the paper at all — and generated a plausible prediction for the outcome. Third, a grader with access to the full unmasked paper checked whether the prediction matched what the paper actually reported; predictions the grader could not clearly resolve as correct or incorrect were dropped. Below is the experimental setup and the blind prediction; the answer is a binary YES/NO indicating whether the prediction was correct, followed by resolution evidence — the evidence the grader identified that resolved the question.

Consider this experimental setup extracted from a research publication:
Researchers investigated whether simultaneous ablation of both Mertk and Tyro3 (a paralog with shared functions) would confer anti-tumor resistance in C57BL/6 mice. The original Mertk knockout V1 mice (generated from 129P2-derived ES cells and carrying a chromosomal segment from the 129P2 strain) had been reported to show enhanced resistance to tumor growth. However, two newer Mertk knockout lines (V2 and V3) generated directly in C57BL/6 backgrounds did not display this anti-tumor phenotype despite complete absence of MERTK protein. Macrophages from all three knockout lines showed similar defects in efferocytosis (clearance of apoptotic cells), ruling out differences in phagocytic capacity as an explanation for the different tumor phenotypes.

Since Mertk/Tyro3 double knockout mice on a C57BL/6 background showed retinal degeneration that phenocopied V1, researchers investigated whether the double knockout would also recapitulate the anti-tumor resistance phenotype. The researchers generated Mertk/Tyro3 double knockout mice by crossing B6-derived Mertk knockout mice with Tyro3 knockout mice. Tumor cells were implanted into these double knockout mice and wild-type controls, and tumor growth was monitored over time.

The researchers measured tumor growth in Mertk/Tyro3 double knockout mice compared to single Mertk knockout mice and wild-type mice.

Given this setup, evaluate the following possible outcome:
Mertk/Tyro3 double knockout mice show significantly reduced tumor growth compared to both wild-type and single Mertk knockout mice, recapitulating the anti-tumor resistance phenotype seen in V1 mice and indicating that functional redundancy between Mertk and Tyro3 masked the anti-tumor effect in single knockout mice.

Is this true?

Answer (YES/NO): NO